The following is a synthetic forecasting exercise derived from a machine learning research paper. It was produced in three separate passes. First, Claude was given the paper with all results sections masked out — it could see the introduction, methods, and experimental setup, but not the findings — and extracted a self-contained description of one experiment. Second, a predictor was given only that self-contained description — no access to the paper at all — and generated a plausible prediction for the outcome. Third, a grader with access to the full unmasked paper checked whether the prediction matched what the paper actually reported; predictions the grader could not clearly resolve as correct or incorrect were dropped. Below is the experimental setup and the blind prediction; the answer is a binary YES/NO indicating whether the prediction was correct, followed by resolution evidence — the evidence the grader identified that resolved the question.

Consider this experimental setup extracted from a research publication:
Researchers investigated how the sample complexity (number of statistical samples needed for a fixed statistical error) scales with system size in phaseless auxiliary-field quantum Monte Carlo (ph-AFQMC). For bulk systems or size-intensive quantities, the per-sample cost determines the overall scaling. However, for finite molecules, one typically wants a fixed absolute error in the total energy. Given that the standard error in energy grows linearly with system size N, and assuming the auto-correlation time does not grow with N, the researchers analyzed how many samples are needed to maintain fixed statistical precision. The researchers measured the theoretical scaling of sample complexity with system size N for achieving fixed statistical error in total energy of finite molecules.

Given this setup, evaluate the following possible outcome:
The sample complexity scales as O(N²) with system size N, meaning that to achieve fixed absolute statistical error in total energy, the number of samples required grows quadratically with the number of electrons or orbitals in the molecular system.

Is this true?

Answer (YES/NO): YES